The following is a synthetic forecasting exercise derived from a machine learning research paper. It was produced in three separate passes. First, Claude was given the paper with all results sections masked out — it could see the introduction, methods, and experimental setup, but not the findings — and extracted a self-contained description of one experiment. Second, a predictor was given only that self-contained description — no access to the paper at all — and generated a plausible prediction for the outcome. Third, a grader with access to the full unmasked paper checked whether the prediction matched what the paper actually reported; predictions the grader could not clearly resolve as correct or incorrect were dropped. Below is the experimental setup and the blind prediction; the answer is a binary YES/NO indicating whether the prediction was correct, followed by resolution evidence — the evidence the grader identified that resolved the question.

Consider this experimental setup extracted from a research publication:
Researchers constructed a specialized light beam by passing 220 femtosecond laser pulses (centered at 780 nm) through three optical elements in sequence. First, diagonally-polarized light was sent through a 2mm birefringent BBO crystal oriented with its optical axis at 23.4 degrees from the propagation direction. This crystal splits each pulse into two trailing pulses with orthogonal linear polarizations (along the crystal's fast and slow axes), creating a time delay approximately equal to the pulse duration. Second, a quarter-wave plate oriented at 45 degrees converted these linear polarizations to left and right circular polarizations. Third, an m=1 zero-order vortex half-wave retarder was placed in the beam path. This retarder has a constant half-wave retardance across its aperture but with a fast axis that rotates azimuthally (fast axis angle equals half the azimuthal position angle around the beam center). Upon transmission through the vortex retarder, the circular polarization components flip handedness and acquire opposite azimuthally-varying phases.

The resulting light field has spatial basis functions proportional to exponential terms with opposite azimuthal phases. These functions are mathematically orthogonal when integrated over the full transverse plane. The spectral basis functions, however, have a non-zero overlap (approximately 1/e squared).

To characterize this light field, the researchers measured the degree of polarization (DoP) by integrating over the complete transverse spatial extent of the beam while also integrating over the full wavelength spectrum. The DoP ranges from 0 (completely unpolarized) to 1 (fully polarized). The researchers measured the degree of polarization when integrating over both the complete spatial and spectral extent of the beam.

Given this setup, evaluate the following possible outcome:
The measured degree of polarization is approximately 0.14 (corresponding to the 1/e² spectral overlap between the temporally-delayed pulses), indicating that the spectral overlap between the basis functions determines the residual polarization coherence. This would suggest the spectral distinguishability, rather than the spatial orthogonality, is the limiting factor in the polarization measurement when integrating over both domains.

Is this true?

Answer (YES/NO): NO